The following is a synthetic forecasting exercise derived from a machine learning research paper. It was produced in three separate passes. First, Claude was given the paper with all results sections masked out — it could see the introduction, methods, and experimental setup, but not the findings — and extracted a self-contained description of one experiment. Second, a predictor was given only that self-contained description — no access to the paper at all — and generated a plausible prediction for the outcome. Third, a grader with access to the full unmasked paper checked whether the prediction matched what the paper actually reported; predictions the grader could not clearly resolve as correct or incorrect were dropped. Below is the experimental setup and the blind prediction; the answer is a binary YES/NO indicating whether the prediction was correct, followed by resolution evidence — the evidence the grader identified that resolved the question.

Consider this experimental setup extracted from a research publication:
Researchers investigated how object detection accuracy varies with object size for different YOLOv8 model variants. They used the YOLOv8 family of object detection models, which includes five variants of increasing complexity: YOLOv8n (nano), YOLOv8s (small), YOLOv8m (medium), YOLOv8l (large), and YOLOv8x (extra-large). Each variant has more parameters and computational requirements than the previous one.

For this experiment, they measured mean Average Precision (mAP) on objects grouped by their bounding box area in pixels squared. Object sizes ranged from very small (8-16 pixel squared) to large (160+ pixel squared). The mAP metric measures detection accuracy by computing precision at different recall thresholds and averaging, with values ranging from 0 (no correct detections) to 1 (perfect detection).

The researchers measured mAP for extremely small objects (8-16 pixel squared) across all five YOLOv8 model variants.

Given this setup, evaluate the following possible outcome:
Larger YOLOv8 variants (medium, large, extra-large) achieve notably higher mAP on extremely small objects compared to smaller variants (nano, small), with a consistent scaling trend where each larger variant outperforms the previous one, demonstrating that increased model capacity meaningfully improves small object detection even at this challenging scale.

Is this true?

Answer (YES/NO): NO